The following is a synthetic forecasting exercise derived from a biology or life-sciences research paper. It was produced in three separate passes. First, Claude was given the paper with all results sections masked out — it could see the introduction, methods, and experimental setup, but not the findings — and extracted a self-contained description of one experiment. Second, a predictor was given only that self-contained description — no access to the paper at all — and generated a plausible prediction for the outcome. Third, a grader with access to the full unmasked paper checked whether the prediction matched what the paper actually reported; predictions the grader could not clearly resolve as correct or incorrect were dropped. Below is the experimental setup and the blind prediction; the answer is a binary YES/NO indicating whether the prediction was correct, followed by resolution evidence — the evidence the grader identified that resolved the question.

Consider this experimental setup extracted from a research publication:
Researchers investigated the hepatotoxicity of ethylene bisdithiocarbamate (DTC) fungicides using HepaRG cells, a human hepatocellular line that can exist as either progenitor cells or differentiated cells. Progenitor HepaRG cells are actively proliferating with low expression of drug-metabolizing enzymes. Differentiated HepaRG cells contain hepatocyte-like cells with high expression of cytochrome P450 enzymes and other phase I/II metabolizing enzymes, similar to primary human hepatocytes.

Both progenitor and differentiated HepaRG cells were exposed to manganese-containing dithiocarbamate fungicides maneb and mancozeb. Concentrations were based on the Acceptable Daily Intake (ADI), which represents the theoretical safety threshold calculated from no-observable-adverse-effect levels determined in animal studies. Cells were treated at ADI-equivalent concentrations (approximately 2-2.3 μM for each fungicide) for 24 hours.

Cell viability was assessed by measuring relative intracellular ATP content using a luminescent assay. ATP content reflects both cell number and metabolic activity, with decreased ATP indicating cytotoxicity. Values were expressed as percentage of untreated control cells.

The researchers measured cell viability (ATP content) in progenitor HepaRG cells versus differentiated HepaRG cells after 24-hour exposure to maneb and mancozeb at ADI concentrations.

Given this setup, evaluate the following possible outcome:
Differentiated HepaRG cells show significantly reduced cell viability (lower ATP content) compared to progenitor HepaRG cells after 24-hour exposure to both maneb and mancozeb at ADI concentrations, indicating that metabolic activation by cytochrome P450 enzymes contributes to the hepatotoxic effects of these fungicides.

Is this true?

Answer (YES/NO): NO